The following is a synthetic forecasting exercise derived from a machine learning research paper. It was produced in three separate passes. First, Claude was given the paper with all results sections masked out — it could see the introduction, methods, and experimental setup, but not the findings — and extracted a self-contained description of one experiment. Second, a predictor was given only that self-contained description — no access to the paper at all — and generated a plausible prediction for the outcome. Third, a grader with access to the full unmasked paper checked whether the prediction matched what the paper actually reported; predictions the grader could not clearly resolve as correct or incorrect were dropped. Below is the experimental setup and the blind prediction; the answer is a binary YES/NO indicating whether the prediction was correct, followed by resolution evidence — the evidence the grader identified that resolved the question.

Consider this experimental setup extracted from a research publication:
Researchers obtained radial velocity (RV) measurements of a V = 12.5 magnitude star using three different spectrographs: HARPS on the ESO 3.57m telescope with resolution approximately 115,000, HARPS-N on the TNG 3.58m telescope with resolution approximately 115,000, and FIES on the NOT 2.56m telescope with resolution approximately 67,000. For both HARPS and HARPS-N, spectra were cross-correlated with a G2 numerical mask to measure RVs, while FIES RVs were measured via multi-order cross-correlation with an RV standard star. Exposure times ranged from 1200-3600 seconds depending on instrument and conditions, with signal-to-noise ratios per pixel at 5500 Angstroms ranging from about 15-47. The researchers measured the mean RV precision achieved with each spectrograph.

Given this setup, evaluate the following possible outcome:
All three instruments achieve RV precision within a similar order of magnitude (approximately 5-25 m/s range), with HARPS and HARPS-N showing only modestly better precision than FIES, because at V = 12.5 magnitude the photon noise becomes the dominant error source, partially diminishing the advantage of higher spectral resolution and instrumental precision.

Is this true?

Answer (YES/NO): NO